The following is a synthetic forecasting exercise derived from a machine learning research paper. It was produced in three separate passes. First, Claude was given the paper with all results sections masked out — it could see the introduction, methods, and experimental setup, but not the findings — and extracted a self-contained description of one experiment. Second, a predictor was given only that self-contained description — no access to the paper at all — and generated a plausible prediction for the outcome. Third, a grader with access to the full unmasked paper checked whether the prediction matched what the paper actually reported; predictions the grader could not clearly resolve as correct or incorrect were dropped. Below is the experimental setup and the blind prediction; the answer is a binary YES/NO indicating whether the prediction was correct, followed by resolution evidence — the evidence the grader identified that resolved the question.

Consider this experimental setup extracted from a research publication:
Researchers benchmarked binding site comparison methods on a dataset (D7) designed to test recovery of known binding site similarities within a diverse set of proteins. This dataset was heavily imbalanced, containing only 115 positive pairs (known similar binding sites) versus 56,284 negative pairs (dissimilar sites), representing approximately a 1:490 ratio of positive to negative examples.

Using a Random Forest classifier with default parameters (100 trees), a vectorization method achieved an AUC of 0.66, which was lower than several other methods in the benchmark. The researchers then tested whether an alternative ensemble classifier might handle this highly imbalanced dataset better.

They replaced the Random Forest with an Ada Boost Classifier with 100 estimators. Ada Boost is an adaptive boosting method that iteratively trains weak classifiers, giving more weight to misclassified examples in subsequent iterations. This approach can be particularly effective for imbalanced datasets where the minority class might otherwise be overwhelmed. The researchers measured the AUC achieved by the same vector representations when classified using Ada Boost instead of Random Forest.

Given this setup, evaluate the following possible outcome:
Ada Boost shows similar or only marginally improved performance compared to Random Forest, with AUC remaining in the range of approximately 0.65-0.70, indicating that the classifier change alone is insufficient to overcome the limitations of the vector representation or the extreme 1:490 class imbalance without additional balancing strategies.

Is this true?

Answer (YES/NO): NO